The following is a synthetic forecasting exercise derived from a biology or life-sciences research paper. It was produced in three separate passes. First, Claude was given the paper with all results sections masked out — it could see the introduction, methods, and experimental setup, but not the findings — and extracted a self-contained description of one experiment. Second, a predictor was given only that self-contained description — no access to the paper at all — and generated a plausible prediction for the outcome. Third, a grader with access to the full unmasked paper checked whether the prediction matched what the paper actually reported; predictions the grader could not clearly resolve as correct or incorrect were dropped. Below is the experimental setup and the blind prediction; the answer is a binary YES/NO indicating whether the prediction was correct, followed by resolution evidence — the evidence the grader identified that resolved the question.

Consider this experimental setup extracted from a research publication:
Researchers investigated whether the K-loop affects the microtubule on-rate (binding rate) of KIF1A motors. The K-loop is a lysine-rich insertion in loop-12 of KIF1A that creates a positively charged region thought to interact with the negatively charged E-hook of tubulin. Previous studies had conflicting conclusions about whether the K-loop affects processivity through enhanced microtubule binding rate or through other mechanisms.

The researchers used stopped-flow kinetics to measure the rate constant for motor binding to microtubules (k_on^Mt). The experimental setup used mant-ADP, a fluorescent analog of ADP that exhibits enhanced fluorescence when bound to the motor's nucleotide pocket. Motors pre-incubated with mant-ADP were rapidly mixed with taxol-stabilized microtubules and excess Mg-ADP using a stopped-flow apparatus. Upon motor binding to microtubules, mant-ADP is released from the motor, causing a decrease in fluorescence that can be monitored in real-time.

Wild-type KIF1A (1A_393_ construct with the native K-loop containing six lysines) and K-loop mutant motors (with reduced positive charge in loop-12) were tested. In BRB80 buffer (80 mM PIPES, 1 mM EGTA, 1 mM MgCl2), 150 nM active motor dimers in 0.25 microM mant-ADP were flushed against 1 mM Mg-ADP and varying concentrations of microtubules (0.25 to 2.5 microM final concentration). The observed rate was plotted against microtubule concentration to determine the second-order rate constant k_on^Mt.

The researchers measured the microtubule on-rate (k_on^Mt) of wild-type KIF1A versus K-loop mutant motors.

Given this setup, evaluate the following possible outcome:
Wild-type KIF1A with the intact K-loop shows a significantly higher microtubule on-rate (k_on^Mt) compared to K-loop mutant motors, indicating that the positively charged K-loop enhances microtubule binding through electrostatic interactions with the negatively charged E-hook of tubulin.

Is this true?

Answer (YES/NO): NO